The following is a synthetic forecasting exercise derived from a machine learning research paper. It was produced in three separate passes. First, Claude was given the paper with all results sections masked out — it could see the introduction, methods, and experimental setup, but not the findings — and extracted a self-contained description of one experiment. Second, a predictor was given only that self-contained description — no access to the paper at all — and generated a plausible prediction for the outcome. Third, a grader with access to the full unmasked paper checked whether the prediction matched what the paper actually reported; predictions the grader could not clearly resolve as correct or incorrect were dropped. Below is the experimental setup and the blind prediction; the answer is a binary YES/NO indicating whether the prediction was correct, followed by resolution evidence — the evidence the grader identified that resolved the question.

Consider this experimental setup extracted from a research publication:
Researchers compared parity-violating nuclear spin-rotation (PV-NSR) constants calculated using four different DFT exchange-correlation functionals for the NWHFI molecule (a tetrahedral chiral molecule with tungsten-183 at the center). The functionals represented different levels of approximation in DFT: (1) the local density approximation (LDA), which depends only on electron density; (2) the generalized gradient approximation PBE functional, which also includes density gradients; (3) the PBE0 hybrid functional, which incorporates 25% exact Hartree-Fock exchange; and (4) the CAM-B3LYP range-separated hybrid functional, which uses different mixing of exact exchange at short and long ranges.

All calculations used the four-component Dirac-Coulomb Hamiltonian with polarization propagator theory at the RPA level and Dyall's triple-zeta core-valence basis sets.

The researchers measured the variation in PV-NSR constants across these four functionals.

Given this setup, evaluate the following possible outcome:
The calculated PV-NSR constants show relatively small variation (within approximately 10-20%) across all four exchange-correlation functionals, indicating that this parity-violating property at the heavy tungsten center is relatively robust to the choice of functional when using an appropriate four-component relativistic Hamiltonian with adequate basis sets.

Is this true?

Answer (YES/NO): NO